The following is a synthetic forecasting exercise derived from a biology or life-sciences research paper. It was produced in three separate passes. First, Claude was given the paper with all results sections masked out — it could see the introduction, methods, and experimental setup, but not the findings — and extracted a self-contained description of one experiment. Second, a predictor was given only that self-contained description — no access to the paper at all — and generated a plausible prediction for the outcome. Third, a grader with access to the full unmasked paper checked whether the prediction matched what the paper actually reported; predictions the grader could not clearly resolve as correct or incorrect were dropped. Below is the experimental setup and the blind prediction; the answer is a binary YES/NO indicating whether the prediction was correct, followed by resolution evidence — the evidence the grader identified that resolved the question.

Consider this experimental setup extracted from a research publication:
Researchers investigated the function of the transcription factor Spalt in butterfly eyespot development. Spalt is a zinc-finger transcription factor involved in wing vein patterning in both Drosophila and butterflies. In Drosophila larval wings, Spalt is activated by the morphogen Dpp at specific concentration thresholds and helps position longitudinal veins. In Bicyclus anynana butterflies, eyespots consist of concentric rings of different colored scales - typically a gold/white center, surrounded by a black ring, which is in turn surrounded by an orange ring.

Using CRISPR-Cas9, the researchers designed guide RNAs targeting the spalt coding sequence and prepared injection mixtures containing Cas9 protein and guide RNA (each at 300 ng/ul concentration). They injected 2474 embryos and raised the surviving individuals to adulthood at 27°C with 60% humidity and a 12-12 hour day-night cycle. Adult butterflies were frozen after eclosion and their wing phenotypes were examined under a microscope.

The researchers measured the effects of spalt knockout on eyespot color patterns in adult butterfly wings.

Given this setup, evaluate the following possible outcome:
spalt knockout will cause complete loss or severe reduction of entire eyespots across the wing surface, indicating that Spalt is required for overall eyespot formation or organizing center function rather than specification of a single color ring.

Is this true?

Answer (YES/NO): NO